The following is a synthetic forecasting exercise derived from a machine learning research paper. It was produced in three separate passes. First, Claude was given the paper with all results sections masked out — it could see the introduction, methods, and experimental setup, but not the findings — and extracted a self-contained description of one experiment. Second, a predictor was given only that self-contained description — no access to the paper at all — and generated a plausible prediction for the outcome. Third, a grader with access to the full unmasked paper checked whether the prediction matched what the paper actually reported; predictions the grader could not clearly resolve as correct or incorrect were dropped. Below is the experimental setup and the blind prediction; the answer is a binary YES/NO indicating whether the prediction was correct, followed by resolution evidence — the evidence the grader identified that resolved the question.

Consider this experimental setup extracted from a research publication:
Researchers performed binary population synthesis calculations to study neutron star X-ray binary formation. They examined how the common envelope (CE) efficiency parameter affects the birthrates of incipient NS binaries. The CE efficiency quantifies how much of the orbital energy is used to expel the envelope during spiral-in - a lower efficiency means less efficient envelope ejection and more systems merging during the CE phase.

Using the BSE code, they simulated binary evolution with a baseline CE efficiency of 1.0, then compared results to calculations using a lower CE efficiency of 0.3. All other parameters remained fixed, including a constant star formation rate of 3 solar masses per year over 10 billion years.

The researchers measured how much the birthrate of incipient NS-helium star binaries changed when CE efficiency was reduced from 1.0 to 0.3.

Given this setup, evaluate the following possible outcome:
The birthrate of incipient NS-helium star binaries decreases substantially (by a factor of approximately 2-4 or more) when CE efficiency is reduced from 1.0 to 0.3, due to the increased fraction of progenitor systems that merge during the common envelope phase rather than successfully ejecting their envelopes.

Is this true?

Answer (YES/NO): NO